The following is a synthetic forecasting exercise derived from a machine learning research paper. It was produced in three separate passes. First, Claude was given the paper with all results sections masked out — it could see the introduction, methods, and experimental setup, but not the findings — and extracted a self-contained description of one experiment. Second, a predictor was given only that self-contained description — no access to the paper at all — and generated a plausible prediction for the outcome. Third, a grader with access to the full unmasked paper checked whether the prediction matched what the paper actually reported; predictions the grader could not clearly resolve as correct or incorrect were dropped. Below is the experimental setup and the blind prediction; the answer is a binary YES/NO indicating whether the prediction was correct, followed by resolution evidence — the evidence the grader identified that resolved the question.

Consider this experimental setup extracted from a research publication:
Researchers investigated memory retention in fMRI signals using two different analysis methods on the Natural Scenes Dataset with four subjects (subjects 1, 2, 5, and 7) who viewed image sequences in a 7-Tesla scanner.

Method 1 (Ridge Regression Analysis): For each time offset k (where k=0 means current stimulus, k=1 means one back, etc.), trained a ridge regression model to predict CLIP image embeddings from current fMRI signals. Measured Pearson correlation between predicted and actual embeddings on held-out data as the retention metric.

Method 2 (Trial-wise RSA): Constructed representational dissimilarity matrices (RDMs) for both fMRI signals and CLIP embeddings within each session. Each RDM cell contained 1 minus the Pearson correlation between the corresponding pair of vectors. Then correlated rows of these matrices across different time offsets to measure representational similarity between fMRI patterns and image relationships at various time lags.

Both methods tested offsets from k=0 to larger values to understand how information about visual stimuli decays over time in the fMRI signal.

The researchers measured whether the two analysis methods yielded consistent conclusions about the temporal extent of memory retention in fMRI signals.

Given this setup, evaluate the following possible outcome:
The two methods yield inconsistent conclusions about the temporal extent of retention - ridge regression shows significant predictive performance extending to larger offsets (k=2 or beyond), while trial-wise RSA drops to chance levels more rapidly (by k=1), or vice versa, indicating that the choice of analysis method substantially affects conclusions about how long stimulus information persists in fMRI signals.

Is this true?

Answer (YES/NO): NO